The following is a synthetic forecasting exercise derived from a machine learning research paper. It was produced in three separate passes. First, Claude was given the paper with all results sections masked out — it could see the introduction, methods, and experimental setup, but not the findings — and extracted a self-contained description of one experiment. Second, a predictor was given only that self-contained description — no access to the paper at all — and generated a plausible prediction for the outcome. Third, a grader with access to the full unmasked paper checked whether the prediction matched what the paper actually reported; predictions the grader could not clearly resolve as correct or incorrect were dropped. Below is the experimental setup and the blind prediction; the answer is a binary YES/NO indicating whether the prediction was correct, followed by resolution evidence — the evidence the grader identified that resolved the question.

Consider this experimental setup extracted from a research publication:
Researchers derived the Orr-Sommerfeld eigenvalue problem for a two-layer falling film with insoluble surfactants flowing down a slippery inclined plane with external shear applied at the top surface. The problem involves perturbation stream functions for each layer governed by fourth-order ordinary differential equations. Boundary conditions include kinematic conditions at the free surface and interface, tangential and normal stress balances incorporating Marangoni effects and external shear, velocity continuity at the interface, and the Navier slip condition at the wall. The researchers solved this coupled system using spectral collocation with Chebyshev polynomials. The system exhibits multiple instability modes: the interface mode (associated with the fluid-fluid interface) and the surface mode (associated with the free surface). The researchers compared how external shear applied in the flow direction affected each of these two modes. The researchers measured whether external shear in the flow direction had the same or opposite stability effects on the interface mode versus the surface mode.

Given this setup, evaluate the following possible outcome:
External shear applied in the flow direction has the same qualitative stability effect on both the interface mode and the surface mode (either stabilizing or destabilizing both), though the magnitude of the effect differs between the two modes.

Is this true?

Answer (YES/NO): NO